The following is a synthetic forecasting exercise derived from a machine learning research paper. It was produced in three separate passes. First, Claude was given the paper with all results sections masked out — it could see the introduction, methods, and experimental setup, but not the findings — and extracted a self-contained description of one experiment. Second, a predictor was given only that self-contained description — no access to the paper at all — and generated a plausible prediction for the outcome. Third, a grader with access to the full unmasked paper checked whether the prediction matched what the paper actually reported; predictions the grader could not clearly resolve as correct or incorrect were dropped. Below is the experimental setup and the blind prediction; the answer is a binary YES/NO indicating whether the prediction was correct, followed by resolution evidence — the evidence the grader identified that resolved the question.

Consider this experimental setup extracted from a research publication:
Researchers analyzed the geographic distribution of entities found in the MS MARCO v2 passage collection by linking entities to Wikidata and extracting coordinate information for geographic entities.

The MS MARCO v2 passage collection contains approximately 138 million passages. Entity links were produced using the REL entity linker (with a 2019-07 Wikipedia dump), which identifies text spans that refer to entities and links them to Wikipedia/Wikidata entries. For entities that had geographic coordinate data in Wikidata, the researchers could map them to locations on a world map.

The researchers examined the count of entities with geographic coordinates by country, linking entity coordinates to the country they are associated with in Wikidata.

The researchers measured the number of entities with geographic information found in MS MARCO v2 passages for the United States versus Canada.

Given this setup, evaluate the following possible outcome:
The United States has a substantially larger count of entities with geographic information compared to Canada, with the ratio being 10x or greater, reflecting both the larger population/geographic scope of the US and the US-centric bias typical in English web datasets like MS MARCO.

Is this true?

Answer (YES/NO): YES